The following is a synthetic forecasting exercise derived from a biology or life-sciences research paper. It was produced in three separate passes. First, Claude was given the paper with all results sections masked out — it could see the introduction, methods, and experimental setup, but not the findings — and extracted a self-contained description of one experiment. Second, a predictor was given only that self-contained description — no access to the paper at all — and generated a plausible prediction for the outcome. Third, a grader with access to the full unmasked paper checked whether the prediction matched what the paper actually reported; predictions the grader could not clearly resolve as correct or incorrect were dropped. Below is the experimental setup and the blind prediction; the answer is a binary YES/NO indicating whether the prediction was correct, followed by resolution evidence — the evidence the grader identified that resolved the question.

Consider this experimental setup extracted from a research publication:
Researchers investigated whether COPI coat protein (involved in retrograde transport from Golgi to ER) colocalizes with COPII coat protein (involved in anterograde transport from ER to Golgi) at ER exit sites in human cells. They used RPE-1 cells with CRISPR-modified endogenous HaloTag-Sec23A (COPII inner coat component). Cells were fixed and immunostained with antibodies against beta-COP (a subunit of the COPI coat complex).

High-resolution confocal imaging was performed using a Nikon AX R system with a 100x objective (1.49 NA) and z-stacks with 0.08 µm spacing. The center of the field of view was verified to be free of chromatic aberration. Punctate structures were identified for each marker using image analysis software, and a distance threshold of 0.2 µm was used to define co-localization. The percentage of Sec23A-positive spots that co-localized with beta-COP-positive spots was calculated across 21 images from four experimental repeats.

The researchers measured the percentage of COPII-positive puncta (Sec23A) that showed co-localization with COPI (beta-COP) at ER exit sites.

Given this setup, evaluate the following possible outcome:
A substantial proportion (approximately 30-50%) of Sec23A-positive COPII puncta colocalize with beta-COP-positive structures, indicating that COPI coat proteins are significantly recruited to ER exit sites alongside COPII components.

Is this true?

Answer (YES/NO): NO